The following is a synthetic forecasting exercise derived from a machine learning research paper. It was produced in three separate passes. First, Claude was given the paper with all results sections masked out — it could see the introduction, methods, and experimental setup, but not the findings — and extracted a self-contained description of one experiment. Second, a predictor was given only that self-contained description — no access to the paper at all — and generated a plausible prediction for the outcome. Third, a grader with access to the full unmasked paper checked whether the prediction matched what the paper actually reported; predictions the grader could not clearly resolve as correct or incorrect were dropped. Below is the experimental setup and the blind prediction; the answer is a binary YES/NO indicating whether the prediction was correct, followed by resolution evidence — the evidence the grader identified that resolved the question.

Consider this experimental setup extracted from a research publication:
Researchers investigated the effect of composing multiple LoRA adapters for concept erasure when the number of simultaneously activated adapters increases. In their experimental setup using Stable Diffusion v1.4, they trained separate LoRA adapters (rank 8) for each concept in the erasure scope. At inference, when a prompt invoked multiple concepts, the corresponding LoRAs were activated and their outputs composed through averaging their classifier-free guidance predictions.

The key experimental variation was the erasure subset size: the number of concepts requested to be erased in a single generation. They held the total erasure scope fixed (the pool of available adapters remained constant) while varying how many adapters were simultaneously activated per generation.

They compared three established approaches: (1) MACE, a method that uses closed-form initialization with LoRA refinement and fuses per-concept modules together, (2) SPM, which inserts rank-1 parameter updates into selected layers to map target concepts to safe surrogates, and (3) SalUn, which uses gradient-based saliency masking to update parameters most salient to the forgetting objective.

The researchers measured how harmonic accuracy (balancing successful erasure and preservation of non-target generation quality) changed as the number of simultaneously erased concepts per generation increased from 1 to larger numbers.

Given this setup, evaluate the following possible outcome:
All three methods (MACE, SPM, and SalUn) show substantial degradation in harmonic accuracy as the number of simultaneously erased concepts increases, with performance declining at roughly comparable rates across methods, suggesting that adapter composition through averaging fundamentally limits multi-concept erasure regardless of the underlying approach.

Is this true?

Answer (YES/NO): NO